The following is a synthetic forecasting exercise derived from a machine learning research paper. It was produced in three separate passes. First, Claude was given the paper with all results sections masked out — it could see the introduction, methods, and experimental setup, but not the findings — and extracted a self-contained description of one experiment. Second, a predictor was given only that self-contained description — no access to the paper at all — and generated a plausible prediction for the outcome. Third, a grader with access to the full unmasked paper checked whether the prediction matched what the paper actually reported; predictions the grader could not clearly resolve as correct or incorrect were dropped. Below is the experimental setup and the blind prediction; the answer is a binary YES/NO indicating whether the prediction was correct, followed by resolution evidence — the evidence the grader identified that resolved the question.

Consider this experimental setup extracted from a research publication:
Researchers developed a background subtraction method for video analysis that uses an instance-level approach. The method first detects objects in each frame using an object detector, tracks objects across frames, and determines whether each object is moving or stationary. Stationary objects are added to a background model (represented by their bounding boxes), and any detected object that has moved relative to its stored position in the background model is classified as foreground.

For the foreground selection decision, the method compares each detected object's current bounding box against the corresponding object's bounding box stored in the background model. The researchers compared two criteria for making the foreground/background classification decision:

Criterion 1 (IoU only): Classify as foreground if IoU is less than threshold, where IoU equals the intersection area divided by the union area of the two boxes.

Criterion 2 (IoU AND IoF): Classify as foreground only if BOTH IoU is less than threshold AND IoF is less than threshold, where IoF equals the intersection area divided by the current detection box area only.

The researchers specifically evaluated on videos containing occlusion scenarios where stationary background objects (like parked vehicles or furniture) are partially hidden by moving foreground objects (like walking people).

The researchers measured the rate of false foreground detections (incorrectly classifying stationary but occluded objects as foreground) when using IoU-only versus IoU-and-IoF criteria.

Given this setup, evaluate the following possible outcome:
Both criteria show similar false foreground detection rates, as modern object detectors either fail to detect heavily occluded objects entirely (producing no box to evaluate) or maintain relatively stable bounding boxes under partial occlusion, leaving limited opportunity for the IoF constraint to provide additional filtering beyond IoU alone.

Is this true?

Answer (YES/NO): NO